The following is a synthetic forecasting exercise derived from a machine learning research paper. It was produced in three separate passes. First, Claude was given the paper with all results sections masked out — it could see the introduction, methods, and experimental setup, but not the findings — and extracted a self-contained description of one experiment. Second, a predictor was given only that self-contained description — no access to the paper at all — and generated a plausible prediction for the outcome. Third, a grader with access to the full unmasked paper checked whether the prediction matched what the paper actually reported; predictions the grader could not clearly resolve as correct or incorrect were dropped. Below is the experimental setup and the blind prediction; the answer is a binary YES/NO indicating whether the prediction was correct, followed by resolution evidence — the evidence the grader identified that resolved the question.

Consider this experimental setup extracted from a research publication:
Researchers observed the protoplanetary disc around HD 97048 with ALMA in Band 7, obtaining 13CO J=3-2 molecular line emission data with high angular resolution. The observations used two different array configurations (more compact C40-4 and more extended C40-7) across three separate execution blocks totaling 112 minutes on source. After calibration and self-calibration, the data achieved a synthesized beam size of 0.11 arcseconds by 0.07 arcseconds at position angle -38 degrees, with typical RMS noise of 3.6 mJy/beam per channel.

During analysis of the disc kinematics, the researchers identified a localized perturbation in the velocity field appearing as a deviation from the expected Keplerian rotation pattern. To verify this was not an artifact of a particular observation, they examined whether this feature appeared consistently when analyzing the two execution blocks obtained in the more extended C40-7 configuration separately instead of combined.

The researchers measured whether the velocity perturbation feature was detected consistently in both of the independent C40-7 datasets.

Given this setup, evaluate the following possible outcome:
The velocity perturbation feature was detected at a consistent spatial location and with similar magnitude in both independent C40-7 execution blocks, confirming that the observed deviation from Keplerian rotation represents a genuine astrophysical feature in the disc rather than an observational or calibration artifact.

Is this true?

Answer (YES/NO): YES